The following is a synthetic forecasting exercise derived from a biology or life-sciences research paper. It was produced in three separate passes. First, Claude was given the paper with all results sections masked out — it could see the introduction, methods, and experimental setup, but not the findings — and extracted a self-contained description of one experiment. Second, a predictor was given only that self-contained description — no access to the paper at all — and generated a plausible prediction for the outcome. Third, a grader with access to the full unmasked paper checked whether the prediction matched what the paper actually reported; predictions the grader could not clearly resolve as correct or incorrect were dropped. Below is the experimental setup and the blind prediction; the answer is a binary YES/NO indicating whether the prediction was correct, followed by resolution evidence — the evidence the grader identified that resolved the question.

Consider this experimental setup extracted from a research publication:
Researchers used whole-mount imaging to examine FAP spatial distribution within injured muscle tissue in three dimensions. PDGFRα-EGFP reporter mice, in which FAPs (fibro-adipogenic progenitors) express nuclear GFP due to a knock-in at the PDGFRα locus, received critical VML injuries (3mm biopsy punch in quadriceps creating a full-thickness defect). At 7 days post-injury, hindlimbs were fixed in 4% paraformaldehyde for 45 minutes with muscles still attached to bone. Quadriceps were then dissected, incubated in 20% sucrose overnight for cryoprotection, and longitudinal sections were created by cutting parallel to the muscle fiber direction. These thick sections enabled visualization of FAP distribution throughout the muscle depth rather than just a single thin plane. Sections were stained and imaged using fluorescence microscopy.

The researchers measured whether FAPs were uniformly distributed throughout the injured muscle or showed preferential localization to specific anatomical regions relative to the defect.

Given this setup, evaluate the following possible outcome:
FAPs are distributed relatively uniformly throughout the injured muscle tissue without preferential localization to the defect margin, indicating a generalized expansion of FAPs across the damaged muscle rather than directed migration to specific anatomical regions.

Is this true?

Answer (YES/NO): NO